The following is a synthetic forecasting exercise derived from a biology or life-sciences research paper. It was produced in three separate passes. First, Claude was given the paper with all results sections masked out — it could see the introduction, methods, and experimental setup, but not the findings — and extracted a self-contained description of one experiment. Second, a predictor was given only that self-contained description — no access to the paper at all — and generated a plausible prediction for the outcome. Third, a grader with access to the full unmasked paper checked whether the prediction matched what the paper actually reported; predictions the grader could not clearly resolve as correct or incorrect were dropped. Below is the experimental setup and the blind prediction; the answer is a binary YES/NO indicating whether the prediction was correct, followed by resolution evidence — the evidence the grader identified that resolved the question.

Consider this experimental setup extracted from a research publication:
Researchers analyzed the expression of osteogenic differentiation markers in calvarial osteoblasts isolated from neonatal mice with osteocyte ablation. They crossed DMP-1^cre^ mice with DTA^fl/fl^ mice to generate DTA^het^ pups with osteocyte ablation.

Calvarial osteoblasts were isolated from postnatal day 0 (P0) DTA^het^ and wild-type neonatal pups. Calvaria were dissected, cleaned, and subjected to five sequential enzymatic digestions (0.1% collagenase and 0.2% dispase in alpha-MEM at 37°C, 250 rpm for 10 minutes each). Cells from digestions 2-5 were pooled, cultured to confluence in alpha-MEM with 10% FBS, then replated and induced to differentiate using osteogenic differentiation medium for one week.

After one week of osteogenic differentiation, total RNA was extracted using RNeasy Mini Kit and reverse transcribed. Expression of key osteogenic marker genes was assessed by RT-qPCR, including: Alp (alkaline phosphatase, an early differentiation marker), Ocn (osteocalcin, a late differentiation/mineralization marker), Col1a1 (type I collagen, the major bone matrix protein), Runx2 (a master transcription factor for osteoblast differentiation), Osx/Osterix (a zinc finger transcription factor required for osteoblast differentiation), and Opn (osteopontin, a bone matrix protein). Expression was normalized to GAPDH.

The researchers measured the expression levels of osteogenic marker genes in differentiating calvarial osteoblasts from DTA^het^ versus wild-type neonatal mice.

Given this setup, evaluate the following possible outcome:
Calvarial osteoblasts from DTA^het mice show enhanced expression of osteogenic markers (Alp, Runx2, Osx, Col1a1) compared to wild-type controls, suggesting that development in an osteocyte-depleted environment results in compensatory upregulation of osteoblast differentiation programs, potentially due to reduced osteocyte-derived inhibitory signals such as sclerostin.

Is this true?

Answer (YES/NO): NO